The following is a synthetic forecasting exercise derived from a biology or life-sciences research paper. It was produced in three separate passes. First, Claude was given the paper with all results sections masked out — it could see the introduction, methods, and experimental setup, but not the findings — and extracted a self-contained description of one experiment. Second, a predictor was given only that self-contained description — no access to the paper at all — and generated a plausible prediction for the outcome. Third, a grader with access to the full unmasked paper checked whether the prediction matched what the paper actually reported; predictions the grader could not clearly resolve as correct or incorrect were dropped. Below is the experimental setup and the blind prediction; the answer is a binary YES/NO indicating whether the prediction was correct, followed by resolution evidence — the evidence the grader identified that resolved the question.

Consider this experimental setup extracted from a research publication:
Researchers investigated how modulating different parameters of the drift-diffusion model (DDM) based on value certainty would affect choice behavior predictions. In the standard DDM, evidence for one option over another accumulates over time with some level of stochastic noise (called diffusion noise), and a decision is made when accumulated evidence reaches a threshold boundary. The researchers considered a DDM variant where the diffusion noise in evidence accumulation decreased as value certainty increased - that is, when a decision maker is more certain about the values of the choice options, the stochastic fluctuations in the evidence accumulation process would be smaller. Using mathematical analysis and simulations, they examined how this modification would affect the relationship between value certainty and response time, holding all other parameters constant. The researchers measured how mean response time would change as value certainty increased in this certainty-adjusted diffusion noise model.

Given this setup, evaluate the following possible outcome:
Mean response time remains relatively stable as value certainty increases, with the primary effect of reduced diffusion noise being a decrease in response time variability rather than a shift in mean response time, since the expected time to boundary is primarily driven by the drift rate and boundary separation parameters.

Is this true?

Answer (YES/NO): NO